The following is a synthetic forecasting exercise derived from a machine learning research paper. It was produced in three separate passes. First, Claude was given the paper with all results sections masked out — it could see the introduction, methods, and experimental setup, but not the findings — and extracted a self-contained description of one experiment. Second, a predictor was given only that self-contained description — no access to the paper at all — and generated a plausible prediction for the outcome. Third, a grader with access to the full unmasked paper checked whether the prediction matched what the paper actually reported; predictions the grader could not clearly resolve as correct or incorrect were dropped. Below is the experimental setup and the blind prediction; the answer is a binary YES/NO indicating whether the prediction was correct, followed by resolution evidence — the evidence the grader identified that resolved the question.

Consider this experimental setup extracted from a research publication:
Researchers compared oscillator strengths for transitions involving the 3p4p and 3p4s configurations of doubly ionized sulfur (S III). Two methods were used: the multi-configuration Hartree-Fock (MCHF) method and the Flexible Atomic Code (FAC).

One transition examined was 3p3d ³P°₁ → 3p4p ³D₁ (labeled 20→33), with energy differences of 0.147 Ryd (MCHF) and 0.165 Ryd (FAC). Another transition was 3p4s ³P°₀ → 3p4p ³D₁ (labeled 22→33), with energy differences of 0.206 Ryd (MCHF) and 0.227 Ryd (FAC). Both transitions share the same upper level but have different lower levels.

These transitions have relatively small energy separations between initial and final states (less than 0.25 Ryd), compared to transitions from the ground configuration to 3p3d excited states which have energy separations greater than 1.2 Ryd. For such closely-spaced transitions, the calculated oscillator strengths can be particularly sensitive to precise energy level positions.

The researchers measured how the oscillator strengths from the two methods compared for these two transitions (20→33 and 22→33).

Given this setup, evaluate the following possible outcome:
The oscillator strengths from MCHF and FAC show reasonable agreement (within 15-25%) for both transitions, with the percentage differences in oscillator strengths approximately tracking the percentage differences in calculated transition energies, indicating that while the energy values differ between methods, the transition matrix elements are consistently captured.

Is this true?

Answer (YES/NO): NO